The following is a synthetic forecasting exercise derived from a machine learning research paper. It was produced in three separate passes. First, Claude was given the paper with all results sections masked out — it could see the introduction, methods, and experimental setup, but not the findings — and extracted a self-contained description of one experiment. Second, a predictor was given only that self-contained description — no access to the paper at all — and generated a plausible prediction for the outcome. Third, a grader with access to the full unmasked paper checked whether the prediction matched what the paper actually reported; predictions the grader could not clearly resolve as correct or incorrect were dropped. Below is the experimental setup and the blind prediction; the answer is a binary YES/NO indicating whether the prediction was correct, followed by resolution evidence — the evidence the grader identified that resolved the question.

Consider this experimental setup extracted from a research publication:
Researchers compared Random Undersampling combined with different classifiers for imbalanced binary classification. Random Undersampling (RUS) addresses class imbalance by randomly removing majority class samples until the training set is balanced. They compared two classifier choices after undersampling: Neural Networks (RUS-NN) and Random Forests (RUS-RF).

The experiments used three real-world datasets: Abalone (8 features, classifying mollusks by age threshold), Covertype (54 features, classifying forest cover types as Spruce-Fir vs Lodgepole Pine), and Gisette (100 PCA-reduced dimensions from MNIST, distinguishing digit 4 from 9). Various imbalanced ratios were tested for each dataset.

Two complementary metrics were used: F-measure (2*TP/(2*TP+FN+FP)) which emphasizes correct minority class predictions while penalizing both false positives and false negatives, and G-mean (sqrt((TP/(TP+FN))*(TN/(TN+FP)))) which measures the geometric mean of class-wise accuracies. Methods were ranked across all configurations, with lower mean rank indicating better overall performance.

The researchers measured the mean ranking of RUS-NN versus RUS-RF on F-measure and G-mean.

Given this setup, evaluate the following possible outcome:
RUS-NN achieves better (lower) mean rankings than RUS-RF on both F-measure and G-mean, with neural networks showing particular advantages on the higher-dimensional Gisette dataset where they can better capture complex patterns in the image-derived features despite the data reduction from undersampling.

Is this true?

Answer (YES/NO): NO